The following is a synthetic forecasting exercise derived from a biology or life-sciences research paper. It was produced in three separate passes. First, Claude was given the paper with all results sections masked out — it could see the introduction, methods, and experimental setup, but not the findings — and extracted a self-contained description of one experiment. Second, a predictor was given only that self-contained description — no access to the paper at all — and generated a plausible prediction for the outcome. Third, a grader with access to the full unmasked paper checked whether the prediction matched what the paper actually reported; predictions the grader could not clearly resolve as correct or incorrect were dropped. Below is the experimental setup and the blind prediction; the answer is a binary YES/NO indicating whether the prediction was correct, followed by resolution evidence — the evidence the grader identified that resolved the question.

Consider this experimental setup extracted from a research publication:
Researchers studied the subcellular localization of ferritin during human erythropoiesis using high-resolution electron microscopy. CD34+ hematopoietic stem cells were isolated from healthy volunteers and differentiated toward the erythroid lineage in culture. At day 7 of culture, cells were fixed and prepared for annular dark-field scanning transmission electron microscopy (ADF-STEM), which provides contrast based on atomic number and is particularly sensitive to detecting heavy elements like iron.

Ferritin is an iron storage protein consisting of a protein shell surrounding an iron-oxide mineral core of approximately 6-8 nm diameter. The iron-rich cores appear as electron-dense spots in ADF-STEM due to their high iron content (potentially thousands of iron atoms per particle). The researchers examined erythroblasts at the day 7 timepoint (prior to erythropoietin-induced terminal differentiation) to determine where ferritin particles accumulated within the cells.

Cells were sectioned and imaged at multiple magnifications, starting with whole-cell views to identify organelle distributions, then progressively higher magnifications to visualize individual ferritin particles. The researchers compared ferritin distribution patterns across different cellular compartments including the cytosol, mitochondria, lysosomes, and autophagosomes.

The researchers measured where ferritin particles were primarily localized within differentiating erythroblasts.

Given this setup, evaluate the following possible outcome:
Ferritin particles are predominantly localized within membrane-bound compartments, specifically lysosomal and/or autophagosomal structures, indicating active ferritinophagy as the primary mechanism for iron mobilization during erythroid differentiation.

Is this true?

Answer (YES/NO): YES